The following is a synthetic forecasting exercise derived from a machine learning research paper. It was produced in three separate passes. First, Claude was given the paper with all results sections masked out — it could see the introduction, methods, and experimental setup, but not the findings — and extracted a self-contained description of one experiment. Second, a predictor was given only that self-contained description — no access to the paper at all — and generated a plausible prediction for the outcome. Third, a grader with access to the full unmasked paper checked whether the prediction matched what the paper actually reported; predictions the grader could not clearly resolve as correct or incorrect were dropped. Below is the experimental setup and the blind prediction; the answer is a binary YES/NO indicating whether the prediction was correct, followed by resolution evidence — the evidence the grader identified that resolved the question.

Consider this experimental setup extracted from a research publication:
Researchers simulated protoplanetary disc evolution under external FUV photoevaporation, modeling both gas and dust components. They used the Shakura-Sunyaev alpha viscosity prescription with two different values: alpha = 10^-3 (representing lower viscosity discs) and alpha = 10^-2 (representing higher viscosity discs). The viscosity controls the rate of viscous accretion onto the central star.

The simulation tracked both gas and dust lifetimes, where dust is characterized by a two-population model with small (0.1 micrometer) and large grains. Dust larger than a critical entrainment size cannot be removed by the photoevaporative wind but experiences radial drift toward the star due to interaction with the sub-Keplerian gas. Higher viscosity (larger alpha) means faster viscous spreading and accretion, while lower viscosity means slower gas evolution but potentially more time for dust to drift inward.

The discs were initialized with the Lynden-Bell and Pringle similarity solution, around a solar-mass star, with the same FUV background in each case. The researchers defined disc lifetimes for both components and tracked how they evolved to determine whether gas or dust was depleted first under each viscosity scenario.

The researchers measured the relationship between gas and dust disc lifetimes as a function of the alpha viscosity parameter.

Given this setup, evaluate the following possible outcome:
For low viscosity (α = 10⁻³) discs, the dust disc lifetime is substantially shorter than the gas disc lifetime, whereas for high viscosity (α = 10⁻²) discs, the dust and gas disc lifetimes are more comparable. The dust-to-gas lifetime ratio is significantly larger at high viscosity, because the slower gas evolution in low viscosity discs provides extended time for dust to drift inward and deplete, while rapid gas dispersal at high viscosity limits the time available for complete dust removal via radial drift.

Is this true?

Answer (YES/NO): NO